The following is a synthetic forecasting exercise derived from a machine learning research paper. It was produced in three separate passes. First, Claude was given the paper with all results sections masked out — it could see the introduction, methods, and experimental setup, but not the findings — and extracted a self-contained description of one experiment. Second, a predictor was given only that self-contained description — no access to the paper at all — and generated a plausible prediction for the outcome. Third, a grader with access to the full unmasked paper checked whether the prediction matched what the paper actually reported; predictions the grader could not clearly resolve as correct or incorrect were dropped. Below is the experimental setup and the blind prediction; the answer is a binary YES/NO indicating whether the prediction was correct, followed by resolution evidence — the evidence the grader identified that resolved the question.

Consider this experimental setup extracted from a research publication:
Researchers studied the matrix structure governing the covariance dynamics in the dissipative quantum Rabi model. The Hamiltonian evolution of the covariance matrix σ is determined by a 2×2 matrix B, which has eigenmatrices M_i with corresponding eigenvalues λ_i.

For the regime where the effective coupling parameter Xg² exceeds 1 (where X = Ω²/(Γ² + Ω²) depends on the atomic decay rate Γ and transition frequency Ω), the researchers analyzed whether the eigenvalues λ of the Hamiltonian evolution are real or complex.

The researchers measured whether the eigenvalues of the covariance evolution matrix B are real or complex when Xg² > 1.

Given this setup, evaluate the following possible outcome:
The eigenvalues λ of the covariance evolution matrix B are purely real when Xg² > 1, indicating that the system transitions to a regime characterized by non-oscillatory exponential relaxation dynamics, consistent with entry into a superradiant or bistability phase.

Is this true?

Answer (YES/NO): YES